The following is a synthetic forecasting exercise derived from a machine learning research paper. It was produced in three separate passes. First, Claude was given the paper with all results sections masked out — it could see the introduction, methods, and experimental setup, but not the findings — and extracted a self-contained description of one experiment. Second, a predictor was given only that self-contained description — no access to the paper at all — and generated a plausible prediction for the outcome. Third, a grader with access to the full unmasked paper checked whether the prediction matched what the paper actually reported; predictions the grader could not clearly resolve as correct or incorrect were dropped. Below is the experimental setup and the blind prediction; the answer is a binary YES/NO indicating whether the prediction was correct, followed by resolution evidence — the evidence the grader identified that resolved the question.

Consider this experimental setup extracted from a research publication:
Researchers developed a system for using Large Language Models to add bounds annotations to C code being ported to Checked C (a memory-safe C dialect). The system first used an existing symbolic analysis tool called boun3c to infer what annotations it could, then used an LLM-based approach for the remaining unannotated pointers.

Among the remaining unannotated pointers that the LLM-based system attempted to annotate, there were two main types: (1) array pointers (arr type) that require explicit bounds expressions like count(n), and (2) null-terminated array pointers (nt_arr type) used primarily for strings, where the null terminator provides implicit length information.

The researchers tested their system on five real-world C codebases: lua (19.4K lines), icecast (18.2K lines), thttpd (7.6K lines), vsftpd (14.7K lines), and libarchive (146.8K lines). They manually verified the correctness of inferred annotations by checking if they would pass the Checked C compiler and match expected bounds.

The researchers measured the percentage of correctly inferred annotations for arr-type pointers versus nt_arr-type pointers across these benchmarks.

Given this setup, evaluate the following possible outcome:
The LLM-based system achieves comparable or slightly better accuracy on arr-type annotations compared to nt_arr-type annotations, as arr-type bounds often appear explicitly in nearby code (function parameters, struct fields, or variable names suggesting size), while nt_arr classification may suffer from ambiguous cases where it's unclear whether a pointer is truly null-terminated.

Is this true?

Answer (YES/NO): NO